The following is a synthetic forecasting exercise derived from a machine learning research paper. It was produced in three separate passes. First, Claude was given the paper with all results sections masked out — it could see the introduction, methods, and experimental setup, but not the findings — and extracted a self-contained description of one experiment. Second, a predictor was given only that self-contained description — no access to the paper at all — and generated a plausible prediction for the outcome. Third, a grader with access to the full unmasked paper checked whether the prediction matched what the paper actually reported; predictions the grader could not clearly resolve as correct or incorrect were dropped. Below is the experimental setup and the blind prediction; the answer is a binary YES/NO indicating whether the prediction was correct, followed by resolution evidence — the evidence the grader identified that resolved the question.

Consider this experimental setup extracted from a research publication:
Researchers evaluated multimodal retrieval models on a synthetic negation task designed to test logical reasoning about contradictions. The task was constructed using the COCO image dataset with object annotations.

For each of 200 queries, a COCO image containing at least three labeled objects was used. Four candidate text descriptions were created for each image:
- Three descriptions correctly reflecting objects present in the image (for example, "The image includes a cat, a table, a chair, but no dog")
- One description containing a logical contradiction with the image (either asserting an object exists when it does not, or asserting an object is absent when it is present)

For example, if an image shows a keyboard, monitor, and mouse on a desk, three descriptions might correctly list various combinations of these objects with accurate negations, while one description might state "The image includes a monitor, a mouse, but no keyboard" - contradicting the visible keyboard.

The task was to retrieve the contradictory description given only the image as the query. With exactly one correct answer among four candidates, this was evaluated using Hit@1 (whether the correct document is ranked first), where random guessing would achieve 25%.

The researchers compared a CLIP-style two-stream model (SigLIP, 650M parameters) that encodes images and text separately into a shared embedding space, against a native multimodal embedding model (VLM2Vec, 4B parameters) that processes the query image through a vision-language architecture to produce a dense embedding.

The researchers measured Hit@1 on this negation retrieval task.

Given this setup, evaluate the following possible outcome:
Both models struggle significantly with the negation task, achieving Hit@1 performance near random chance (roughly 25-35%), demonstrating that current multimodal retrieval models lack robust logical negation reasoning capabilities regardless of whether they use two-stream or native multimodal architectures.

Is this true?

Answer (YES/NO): NO